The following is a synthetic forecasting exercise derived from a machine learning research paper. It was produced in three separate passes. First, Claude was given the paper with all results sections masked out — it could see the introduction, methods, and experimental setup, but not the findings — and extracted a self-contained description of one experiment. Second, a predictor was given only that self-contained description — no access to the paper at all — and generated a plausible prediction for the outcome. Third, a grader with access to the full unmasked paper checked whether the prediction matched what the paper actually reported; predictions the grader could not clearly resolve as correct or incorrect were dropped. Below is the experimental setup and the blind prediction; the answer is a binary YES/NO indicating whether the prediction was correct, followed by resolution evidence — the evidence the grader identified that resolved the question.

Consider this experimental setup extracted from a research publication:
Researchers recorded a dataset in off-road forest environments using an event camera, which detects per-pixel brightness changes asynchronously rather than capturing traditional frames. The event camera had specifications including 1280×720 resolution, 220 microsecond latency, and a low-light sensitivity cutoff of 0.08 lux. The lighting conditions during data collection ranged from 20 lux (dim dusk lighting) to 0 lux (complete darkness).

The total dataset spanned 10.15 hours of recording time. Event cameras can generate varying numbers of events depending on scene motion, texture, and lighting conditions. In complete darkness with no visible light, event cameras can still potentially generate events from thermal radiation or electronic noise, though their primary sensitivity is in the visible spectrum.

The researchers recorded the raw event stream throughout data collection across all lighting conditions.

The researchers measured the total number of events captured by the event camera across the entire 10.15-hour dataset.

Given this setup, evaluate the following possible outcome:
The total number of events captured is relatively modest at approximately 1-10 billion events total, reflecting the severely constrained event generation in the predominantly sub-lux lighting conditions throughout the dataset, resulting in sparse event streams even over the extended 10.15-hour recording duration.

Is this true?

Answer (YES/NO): NO